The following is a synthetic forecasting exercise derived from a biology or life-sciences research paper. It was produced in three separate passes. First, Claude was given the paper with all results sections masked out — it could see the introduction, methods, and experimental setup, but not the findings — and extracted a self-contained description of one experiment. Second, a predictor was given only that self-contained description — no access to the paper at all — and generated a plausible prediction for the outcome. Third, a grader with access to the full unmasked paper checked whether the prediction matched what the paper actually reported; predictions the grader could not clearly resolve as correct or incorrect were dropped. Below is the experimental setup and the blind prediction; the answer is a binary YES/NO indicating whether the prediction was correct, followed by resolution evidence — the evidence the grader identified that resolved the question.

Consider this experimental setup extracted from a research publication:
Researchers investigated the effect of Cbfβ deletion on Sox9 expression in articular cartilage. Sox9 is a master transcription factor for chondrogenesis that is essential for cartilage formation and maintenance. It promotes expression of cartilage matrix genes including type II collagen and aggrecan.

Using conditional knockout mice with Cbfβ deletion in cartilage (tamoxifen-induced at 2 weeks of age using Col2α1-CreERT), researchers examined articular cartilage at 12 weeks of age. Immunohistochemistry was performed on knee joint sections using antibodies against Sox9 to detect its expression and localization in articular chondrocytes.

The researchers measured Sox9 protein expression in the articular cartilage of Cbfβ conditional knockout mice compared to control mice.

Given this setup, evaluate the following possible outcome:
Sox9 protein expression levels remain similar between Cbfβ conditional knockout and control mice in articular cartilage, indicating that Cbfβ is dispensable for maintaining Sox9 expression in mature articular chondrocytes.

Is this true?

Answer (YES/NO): NO